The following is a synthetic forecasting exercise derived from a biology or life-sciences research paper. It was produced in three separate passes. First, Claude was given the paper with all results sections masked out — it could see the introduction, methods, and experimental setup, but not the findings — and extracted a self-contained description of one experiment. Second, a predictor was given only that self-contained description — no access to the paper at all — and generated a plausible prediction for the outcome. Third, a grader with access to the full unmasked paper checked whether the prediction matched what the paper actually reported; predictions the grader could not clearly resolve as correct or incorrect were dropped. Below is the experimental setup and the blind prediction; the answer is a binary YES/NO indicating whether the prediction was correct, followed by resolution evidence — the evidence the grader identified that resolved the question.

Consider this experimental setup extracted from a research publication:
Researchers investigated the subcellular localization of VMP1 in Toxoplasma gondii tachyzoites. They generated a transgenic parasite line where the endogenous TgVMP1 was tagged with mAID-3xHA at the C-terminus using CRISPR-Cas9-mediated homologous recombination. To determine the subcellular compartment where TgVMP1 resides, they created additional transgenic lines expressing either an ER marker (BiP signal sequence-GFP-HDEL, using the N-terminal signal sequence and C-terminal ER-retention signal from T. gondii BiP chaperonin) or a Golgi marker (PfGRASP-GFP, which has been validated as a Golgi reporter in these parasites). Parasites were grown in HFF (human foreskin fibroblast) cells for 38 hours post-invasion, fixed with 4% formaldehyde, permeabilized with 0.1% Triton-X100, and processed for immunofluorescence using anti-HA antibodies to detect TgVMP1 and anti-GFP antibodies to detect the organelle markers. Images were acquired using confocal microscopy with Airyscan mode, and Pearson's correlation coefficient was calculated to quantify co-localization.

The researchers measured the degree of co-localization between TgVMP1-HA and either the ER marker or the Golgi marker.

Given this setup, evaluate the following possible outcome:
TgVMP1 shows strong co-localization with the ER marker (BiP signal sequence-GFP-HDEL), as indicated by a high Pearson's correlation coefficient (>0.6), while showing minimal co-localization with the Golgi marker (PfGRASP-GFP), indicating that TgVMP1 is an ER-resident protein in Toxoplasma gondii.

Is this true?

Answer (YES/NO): NO